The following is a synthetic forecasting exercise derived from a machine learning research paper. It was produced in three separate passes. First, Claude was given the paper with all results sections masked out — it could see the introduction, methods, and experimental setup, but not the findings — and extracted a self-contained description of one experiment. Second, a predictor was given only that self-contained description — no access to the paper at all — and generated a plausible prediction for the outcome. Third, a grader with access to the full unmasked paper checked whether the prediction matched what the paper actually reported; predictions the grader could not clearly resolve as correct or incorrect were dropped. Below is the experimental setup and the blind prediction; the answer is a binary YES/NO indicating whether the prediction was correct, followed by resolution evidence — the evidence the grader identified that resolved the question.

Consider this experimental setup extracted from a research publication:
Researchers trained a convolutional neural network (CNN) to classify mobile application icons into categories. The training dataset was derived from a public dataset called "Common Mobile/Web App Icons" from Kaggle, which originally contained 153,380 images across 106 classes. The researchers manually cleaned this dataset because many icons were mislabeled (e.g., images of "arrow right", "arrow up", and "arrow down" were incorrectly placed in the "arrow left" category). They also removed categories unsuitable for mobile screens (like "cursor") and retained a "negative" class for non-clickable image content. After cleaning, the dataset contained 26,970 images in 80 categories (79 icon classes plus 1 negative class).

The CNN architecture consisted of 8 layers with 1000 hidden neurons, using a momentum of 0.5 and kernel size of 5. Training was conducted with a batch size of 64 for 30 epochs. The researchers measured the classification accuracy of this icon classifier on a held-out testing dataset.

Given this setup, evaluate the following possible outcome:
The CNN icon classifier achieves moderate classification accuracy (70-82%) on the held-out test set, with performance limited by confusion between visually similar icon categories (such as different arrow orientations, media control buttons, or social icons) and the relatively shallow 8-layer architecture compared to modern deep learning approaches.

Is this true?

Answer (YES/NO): NO